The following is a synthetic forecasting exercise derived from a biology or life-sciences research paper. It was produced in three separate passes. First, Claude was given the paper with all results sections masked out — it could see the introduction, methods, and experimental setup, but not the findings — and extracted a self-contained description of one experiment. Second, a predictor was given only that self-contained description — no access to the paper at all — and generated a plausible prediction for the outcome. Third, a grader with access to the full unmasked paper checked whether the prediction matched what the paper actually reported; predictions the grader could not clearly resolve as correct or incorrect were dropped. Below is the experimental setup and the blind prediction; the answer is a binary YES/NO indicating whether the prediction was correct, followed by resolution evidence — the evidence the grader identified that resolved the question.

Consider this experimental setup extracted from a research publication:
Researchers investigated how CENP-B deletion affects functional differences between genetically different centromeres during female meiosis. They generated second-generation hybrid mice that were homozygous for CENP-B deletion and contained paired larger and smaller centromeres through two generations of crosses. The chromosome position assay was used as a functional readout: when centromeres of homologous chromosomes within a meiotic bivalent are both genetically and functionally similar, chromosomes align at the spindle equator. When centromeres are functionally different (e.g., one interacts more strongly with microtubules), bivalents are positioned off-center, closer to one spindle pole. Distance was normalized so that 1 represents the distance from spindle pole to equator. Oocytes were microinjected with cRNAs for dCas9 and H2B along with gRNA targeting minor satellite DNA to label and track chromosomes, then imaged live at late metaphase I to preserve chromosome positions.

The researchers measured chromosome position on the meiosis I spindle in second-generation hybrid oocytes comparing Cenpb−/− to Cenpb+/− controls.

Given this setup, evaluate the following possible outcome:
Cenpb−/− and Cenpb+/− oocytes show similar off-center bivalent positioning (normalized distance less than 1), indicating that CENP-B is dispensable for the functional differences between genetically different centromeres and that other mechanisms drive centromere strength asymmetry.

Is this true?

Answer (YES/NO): NO